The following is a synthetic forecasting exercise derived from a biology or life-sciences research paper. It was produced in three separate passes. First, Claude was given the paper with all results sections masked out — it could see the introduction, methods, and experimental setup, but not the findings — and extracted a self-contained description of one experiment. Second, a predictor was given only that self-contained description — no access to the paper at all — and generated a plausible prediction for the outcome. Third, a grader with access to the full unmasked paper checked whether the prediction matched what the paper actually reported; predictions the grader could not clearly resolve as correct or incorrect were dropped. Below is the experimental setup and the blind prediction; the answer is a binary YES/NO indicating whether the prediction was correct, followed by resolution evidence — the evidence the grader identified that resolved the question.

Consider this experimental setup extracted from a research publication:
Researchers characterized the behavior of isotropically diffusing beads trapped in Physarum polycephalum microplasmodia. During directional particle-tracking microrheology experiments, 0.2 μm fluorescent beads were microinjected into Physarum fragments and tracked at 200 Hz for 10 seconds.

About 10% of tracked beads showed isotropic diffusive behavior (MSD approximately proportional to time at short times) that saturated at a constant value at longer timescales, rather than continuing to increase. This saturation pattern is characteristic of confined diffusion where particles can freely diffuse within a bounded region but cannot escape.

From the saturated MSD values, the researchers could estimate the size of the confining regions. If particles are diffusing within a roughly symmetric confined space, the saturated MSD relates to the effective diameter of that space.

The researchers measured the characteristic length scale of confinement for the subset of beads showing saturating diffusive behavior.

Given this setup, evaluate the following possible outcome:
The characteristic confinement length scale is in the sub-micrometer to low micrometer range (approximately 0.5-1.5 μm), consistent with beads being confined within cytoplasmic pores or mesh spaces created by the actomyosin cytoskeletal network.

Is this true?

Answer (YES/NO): NO